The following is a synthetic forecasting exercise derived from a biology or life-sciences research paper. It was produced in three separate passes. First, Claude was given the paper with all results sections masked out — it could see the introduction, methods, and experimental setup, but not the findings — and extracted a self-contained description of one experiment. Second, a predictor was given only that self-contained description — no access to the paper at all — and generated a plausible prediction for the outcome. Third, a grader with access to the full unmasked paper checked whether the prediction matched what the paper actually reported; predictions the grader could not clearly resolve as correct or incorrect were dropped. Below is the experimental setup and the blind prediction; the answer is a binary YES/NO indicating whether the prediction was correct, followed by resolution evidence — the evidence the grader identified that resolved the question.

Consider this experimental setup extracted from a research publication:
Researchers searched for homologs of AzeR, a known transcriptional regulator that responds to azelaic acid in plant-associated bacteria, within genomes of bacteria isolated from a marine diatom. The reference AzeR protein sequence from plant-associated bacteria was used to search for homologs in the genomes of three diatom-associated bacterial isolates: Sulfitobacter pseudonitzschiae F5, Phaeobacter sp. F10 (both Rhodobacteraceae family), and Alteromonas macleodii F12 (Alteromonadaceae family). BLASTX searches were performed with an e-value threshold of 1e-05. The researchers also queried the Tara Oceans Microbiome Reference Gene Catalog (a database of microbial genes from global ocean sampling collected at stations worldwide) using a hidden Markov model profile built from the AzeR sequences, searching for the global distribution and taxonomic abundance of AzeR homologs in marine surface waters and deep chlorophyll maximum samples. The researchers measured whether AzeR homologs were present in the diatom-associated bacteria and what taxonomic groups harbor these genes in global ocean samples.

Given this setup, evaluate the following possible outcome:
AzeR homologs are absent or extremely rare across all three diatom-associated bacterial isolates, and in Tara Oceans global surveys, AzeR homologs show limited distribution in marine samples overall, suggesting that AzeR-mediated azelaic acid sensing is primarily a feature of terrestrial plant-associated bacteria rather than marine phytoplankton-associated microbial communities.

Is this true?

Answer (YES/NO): NO